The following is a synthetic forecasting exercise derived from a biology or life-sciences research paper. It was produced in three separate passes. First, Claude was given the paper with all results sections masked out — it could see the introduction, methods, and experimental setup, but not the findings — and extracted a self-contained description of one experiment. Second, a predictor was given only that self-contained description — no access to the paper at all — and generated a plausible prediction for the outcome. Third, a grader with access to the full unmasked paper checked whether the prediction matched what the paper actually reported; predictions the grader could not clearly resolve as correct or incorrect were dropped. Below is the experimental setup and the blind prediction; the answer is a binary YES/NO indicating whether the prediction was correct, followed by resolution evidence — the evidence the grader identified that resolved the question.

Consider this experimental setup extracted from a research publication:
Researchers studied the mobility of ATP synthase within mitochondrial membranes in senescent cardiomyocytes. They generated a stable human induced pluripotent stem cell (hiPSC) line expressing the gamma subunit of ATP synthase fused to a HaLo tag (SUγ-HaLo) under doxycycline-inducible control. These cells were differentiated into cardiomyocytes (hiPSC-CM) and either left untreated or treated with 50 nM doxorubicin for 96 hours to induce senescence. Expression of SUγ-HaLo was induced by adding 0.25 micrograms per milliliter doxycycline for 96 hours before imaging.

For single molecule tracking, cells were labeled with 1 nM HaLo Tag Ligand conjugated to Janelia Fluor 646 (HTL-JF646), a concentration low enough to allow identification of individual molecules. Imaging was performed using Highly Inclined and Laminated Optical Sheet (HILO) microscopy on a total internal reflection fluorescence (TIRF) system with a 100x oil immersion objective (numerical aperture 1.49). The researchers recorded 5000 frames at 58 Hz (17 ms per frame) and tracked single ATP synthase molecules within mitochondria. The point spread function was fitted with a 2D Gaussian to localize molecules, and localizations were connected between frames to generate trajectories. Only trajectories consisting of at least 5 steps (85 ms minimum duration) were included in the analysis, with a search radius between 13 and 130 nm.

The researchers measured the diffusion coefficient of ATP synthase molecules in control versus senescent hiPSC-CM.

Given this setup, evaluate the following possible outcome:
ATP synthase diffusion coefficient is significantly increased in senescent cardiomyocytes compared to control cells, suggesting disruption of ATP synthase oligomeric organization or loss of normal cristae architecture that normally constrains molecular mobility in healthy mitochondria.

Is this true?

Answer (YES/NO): NO